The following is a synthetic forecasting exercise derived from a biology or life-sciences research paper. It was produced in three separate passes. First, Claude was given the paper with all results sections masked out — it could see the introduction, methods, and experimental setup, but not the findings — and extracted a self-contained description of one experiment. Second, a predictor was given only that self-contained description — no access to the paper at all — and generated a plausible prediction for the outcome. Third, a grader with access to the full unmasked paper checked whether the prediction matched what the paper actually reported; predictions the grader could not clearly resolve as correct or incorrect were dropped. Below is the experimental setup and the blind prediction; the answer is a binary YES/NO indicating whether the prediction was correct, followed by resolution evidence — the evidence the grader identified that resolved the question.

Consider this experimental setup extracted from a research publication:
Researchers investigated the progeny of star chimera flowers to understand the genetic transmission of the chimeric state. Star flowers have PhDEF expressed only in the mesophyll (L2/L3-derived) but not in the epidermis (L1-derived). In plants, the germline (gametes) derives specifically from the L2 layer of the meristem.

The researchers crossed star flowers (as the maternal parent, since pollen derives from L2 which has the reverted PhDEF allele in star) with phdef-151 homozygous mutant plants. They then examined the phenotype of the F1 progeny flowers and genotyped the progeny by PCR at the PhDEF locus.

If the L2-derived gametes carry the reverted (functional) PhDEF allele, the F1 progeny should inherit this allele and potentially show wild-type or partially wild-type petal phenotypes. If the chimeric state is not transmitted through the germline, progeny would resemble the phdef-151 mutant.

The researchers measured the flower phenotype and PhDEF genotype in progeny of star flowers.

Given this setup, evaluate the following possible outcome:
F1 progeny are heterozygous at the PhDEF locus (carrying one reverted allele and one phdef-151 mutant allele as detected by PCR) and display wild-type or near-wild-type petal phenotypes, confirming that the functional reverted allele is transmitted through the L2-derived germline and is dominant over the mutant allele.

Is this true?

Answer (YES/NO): NO